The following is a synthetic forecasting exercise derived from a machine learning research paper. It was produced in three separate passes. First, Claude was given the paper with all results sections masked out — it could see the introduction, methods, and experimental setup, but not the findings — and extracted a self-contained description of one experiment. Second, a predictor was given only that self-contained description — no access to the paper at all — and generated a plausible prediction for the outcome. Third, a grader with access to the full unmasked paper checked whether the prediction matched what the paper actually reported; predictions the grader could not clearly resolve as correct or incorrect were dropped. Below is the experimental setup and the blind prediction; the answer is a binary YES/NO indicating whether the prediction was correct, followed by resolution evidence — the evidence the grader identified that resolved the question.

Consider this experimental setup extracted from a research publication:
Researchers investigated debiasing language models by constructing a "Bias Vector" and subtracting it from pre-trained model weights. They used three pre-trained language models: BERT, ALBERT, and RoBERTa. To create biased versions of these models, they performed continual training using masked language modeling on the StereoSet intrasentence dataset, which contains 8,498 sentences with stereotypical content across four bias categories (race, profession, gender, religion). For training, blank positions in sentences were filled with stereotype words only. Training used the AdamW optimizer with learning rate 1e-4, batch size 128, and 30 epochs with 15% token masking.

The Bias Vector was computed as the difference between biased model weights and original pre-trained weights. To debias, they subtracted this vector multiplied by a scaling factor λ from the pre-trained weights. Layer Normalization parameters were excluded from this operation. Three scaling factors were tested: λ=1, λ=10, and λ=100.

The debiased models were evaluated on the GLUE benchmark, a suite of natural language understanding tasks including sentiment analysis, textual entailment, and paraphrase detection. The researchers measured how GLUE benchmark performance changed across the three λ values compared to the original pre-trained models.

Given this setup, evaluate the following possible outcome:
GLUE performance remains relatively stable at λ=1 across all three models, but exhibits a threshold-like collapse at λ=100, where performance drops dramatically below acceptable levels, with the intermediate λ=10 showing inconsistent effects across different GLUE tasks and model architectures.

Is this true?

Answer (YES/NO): YES